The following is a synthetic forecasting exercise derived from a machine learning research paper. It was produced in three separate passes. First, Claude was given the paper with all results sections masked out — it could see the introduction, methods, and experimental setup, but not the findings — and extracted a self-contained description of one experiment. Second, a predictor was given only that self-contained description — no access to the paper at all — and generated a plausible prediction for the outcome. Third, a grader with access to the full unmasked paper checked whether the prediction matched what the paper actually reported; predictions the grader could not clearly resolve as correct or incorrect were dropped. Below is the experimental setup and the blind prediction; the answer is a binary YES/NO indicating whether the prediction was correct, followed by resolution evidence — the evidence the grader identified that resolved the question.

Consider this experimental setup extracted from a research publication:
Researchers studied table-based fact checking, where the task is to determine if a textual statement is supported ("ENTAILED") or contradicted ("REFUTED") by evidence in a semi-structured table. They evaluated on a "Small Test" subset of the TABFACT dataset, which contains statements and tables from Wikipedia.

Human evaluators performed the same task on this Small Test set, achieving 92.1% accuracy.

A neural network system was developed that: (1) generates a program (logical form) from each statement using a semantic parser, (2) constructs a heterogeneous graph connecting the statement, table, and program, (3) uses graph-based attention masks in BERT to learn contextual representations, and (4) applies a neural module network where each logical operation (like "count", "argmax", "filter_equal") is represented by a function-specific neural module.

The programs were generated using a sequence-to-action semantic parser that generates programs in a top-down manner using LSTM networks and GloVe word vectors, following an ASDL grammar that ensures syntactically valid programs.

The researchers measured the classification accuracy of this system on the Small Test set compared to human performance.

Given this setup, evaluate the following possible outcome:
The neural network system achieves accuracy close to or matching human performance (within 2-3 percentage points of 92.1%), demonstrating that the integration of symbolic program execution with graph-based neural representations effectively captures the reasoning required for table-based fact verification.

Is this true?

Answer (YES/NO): NO